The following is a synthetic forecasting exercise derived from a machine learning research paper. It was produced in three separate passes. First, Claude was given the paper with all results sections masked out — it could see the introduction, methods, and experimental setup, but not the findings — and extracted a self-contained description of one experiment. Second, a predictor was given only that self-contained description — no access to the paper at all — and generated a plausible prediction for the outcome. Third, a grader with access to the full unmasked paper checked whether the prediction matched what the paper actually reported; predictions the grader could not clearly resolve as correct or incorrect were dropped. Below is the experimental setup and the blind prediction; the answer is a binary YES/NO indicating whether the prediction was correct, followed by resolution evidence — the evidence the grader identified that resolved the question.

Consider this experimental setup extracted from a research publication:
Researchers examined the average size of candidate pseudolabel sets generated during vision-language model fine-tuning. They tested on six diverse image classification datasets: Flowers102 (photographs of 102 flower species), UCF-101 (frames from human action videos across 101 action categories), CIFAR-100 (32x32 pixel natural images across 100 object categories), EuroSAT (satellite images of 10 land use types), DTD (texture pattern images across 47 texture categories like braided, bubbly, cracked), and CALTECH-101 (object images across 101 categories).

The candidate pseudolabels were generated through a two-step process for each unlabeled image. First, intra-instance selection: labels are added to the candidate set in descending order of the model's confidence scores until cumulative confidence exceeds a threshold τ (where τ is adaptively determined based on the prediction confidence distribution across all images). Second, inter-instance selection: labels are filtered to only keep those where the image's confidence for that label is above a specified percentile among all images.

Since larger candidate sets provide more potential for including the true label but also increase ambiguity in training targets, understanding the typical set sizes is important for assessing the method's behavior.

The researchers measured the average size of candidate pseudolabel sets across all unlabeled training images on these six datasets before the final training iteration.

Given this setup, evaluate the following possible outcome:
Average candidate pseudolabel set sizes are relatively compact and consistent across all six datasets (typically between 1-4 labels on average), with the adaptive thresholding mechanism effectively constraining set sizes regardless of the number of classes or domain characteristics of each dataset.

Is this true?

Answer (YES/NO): YES